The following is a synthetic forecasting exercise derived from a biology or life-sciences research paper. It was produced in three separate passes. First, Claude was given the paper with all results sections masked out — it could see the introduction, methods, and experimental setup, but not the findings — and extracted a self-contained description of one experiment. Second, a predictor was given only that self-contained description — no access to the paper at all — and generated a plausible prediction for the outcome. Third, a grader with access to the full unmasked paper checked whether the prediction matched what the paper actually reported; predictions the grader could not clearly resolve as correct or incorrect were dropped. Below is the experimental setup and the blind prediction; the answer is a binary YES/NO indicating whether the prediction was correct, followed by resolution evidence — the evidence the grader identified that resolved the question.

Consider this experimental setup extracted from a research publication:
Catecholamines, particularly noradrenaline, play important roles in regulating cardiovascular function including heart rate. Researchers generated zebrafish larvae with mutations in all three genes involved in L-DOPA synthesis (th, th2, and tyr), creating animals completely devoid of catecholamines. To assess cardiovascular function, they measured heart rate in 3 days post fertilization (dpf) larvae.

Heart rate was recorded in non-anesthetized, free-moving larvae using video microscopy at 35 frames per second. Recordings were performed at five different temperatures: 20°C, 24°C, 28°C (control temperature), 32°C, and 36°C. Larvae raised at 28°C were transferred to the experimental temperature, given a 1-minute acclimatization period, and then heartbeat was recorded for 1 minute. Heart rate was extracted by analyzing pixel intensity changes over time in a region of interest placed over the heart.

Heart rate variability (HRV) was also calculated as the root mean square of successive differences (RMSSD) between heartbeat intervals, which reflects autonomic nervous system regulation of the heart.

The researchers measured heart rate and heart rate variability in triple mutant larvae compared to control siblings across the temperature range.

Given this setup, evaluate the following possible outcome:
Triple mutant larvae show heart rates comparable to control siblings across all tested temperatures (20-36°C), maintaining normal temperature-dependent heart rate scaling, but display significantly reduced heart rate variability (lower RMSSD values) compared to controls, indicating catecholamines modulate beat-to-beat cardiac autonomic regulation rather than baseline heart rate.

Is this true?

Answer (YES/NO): NO